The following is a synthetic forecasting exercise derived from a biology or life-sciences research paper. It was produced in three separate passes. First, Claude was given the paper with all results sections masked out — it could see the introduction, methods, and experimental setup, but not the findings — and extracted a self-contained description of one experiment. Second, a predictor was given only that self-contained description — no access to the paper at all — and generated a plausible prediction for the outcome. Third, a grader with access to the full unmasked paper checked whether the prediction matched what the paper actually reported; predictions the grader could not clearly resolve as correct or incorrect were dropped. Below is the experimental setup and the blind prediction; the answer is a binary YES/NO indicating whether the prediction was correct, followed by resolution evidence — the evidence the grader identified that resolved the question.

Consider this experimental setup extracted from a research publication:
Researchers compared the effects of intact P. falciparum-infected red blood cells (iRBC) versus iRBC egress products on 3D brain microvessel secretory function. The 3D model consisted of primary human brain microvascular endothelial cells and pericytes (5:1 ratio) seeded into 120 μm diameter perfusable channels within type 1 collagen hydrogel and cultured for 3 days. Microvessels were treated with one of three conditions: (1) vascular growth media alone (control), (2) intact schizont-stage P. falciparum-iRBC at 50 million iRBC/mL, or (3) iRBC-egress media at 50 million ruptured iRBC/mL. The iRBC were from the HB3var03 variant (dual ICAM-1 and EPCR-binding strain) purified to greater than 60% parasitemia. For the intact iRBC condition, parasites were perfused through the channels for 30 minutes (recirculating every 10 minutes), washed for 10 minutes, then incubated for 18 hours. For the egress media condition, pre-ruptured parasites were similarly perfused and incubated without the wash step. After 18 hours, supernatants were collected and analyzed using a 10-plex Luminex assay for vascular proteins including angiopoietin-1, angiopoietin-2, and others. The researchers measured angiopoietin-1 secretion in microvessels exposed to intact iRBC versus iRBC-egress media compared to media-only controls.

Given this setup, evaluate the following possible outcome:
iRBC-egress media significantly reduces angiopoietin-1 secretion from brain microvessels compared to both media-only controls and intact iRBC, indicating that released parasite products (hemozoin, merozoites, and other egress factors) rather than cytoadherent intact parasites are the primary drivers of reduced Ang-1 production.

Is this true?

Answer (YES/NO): NO